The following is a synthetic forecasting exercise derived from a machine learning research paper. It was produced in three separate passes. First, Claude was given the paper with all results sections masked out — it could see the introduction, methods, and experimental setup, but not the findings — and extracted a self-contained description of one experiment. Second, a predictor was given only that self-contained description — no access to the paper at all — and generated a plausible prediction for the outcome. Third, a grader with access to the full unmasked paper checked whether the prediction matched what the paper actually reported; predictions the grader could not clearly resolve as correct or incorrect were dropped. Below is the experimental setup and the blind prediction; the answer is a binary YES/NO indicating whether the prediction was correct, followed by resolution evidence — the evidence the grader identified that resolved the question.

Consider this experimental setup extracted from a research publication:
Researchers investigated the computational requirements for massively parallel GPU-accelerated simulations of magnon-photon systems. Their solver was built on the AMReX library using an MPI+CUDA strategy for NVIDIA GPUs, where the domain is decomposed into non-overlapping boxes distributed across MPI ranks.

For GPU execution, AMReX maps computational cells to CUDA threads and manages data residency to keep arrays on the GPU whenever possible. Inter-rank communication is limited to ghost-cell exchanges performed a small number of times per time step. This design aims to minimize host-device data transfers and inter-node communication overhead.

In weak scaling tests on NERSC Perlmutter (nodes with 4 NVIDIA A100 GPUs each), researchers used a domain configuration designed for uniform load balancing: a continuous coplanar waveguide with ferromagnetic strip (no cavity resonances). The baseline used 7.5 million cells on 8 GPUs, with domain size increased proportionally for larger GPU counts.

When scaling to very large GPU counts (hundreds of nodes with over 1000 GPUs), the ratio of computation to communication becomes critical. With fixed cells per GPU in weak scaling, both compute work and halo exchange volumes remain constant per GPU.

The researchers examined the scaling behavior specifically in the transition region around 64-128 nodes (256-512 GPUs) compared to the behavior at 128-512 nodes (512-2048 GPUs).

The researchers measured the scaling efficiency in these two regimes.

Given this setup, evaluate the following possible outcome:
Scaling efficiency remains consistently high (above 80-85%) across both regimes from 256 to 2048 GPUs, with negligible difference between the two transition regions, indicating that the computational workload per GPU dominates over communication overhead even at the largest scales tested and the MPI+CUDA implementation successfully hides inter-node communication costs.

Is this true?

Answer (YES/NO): YES